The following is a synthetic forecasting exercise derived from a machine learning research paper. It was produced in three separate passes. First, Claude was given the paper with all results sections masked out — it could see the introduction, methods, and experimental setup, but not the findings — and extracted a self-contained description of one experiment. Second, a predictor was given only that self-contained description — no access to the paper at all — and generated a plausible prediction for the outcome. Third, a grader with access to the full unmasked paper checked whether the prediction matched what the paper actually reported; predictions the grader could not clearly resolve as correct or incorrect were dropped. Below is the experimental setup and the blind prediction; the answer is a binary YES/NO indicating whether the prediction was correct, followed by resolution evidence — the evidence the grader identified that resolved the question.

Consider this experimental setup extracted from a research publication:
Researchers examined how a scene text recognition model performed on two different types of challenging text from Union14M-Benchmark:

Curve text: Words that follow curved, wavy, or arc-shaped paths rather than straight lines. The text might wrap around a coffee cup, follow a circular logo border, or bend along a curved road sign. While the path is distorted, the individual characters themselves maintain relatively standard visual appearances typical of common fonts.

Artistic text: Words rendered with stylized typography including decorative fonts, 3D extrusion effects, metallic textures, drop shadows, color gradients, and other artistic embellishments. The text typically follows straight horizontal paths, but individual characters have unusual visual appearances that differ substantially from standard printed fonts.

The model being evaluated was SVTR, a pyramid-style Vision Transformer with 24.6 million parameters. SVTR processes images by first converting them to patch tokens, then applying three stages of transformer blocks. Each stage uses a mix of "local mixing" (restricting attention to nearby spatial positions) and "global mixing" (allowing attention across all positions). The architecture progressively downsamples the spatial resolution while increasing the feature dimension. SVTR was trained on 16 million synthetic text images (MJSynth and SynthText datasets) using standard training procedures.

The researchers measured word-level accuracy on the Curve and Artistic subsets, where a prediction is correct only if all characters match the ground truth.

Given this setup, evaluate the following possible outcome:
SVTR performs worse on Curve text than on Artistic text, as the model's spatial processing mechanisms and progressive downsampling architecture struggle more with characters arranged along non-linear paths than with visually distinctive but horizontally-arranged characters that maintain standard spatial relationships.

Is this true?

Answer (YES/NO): NO